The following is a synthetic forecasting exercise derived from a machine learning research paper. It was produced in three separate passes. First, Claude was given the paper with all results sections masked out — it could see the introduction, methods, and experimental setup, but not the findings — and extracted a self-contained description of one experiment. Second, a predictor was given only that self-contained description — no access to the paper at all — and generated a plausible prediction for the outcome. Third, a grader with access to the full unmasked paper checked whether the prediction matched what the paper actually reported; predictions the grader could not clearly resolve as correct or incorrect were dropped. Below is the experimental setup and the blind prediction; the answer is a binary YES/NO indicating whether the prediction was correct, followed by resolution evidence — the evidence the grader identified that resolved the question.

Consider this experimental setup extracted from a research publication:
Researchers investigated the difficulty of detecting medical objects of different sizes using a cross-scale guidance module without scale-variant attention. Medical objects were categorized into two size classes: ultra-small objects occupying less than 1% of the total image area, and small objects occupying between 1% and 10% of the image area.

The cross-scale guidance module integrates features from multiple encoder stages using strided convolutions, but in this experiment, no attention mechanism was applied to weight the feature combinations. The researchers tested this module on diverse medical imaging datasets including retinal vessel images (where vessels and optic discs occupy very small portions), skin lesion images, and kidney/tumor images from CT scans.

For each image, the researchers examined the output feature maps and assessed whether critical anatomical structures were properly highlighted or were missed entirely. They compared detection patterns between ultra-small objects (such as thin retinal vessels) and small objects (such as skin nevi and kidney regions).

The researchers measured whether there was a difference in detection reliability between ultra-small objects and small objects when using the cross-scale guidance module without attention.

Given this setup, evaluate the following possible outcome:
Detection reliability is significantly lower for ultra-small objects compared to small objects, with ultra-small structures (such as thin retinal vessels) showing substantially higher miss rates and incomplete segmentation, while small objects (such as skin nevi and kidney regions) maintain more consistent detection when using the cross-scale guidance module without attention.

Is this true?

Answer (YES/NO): YES